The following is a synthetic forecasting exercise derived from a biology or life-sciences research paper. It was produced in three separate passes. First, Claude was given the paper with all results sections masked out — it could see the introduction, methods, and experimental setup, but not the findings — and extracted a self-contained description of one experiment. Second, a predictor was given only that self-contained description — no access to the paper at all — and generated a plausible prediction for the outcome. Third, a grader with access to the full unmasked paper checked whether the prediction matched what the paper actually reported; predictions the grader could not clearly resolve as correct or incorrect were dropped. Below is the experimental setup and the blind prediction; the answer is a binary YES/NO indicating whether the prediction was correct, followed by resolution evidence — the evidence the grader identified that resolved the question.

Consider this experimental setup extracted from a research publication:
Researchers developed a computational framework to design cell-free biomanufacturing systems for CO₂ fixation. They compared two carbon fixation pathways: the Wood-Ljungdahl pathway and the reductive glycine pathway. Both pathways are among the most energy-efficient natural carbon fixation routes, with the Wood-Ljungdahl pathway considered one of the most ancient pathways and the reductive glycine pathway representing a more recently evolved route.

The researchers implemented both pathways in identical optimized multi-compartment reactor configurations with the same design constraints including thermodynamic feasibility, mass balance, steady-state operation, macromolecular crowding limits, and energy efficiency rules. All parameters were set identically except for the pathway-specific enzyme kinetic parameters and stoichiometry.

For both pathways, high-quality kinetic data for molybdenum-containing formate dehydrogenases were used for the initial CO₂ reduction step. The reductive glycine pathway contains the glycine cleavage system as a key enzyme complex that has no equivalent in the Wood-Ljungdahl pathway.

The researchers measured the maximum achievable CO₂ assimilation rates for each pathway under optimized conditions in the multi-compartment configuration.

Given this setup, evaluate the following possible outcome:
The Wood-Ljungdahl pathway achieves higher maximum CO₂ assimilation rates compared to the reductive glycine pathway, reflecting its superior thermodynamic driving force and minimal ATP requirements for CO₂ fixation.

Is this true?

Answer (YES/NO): NO